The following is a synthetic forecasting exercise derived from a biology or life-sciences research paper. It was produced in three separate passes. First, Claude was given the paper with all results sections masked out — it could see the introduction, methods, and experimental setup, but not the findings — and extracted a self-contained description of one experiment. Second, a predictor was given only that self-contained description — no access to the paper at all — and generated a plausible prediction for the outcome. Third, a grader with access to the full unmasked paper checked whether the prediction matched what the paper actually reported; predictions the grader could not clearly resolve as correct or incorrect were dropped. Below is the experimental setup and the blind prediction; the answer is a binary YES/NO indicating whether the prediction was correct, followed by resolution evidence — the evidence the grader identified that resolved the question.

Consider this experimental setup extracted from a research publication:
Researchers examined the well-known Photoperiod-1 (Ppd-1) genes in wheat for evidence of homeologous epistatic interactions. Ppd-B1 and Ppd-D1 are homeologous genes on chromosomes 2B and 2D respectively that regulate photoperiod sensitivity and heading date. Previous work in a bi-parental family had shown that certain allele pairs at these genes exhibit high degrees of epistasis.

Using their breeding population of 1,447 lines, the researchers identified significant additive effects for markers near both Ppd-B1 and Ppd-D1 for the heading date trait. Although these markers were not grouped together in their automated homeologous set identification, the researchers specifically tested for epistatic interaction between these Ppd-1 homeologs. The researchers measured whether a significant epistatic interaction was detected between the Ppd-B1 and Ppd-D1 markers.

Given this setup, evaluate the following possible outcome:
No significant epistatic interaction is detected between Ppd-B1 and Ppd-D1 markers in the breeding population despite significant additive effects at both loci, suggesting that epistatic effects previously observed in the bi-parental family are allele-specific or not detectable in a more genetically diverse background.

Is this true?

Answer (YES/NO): YES